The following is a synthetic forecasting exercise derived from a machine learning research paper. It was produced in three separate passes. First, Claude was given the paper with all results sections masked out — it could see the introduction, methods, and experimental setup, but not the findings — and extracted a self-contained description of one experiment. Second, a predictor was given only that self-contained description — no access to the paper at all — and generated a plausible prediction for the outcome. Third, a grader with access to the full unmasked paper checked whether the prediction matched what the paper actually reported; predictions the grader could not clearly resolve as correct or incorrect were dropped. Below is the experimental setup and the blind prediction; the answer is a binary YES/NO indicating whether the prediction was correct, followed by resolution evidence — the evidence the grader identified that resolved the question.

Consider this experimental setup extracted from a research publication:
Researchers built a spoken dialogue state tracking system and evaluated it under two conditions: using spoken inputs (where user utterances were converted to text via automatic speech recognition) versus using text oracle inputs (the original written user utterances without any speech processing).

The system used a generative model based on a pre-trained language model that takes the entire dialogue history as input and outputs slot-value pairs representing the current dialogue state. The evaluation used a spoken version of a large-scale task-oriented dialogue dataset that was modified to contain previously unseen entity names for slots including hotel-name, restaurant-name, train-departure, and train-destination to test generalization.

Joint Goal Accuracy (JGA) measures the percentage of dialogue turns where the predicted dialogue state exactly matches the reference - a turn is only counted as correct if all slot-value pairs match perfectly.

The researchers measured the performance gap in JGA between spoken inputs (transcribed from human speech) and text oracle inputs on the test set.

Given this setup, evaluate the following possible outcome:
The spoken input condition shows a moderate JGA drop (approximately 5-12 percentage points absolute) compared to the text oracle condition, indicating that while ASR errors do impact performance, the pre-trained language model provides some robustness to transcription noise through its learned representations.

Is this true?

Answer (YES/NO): NO